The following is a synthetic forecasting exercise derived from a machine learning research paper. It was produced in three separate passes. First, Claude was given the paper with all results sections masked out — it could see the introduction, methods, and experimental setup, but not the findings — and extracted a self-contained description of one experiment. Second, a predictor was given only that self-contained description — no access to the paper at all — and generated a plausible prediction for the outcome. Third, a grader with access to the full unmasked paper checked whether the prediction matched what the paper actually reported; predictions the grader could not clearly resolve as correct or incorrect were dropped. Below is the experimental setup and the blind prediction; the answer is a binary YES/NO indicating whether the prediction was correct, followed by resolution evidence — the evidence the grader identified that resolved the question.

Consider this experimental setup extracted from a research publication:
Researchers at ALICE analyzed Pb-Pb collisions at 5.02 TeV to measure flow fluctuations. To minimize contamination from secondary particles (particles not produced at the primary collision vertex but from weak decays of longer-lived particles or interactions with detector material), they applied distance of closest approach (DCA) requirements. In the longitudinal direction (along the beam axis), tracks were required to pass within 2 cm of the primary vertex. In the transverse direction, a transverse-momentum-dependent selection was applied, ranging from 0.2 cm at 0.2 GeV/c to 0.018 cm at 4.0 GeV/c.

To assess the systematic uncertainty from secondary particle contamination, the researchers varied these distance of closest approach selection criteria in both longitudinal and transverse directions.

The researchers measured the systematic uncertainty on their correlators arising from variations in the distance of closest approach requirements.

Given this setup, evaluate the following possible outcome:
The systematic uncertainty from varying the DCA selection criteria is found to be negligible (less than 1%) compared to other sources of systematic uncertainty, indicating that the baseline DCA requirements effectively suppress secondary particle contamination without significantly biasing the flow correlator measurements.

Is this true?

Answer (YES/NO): YES